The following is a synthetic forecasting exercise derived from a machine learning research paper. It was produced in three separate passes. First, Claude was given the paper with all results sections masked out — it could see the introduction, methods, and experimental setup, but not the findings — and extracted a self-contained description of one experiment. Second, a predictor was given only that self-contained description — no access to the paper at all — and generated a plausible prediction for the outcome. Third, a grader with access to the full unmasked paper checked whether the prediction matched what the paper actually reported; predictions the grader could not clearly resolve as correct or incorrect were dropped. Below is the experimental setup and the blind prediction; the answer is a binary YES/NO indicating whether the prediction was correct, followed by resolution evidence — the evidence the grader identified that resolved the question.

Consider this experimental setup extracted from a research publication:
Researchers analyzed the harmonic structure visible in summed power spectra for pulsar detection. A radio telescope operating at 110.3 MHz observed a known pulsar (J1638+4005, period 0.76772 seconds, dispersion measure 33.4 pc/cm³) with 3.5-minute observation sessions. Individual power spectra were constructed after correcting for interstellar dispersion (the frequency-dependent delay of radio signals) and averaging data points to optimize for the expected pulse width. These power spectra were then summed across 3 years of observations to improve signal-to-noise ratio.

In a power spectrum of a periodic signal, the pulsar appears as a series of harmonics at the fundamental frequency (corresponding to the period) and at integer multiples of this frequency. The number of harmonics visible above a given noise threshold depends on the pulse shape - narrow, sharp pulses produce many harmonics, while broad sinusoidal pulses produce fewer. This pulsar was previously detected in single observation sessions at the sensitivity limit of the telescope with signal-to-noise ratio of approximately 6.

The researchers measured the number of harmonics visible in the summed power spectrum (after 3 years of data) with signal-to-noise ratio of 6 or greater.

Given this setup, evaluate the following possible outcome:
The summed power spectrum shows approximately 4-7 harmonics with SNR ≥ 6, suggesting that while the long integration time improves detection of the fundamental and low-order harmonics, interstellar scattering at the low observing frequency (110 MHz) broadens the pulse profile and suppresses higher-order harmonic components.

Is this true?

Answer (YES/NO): NO